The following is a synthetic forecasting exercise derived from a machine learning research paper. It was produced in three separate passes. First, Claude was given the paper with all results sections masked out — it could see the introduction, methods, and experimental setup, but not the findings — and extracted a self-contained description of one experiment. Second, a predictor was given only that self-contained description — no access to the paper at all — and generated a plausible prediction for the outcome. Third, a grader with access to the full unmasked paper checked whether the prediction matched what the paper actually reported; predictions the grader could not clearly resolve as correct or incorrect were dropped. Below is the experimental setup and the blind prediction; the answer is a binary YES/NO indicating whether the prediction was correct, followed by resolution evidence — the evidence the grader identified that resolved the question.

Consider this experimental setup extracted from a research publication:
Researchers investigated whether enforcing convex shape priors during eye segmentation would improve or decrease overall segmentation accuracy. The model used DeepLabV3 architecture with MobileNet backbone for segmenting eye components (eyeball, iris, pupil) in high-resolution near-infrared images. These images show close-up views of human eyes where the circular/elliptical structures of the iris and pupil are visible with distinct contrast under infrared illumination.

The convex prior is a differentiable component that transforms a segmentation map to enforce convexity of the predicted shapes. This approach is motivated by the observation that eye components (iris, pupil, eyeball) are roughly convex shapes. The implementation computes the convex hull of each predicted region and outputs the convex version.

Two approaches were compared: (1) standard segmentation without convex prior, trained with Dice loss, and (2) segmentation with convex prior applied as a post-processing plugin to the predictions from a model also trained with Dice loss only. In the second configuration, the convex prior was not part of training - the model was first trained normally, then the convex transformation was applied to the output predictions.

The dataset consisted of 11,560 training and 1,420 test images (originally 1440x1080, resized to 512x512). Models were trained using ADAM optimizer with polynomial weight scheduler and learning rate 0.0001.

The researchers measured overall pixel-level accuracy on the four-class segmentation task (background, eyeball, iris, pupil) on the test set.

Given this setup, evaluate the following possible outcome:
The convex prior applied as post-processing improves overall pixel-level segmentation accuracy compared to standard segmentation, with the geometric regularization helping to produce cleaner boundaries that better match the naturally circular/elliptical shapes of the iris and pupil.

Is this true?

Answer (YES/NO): NO